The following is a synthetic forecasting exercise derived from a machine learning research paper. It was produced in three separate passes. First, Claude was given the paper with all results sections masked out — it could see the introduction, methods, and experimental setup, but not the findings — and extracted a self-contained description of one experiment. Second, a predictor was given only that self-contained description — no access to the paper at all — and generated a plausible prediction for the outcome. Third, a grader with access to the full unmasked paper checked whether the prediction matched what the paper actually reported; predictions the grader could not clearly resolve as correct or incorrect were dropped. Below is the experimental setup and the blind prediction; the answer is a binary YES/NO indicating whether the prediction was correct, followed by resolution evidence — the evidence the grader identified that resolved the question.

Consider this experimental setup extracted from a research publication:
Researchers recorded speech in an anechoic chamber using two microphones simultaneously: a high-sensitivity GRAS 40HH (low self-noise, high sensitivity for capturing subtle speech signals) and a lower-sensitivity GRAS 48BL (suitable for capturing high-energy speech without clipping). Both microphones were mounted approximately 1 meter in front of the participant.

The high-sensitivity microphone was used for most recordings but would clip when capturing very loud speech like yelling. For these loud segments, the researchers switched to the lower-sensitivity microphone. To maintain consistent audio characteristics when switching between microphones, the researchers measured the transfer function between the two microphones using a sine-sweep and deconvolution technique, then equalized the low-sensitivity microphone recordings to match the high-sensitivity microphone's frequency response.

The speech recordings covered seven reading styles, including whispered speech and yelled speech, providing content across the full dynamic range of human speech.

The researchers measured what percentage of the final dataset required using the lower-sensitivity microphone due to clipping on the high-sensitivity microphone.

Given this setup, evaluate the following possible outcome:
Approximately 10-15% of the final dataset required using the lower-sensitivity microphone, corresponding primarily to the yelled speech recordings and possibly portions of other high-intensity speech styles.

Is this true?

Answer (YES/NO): NO